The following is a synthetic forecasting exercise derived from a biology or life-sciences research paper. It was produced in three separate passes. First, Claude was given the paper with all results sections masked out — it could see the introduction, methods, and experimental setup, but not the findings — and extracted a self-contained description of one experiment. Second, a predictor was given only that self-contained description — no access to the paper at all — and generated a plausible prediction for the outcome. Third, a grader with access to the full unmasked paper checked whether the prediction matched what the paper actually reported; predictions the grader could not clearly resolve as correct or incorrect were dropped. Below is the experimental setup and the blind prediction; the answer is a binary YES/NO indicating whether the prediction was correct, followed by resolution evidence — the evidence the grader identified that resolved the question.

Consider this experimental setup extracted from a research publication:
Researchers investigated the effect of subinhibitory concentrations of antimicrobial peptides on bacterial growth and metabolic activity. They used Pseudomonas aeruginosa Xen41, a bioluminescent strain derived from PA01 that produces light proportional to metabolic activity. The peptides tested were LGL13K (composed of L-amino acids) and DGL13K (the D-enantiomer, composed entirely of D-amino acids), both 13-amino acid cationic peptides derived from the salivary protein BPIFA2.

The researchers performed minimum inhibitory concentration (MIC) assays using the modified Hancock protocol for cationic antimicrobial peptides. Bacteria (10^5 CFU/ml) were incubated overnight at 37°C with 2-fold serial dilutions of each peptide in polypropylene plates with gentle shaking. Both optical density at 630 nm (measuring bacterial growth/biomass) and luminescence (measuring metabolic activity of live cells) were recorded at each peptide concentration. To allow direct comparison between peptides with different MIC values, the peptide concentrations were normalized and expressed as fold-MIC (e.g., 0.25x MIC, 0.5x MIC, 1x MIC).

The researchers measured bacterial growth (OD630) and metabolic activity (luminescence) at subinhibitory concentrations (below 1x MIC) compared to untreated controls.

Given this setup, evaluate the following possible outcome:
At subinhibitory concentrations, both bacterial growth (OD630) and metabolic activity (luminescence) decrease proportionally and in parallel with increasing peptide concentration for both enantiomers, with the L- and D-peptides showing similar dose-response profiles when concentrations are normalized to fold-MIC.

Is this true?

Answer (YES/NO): NO